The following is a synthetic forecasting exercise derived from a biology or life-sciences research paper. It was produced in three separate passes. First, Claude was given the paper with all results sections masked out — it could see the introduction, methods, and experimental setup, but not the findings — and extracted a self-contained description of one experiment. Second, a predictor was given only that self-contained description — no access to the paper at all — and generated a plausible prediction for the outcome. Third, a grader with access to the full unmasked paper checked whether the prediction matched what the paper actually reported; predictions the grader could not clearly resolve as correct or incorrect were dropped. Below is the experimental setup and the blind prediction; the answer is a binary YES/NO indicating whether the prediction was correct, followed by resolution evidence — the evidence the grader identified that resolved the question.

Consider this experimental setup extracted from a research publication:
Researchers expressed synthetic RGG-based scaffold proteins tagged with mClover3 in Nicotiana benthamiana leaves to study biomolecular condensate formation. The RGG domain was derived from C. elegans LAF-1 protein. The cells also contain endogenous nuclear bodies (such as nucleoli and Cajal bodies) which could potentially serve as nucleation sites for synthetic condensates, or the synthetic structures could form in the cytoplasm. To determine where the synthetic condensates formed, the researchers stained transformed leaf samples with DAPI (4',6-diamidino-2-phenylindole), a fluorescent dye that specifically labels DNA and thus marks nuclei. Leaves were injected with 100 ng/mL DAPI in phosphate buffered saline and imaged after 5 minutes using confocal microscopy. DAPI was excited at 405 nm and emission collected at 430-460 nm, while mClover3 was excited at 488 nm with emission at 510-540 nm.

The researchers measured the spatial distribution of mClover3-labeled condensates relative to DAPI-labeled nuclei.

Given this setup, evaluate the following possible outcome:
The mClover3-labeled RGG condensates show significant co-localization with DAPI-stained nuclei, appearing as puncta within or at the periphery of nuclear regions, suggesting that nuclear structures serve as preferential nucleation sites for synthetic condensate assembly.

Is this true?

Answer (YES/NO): NO